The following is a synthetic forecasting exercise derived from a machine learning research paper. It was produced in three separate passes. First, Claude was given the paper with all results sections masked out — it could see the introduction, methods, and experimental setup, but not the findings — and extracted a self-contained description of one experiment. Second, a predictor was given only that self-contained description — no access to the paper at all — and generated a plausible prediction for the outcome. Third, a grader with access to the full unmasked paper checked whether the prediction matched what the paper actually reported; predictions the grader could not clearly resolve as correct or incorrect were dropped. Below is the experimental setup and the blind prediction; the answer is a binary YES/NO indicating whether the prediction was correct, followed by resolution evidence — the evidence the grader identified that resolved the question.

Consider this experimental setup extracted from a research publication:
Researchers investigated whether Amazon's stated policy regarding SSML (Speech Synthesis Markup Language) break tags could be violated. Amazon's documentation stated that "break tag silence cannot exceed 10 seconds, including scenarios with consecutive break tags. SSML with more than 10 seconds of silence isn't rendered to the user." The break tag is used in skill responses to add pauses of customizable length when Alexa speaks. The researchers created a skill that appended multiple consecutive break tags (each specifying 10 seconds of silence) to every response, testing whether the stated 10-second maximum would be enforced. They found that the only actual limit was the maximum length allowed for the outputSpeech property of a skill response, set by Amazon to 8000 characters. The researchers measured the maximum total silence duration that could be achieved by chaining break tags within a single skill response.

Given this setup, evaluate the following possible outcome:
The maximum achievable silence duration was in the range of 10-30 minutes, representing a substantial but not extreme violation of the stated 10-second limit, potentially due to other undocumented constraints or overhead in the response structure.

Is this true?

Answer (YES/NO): NO